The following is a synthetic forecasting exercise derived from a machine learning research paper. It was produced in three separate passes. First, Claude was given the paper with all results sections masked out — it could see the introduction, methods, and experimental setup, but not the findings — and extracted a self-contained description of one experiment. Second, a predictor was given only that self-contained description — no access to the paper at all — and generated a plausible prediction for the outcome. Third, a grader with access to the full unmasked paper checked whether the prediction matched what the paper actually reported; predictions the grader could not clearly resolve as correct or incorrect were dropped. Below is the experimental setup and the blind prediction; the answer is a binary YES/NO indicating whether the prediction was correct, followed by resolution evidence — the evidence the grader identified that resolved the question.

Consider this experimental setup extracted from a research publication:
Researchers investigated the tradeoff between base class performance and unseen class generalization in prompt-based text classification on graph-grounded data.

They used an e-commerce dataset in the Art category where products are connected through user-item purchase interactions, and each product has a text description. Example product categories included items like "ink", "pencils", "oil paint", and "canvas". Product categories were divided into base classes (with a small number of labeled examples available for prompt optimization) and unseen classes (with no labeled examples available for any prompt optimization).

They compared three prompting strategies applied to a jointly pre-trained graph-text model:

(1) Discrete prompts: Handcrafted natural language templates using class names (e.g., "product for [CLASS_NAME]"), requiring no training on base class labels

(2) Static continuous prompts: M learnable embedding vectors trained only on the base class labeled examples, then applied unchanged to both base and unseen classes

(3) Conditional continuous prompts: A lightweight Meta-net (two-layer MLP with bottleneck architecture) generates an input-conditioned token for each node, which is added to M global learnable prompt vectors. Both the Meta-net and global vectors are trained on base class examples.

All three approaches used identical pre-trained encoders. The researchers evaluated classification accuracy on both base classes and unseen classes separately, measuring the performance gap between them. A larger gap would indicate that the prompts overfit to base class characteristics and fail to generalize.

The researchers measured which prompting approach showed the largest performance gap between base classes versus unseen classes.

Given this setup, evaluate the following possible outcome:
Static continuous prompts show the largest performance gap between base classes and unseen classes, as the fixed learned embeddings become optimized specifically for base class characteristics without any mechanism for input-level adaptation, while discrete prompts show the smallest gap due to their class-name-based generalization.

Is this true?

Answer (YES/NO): YES